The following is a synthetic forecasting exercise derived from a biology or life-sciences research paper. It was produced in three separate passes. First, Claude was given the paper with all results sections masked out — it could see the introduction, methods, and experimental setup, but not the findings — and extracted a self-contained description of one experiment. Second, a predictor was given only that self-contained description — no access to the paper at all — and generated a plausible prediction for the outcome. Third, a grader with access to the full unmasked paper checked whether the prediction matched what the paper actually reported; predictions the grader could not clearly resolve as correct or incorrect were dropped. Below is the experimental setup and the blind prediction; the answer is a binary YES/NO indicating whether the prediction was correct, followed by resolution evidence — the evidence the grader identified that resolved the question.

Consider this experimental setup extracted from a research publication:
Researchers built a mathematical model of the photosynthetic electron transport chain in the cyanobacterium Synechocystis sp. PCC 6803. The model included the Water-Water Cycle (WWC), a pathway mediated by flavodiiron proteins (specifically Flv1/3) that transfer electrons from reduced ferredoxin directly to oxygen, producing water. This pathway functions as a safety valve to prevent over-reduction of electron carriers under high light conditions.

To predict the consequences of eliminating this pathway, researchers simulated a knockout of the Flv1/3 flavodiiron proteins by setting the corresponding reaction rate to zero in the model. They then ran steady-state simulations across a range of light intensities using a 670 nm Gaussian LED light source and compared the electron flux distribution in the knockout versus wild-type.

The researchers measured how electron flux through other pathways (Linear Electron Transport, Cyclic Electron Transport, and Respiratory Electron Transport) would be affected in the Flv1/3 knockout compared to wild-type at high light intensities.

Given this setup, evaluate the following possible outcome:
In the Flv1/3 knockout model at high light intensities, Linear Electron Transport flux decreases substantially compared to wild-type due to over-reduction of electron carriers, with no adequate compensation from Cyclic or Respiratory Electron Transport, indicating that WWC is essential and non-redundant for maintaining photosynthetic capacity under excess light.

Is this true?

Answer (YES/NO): NO